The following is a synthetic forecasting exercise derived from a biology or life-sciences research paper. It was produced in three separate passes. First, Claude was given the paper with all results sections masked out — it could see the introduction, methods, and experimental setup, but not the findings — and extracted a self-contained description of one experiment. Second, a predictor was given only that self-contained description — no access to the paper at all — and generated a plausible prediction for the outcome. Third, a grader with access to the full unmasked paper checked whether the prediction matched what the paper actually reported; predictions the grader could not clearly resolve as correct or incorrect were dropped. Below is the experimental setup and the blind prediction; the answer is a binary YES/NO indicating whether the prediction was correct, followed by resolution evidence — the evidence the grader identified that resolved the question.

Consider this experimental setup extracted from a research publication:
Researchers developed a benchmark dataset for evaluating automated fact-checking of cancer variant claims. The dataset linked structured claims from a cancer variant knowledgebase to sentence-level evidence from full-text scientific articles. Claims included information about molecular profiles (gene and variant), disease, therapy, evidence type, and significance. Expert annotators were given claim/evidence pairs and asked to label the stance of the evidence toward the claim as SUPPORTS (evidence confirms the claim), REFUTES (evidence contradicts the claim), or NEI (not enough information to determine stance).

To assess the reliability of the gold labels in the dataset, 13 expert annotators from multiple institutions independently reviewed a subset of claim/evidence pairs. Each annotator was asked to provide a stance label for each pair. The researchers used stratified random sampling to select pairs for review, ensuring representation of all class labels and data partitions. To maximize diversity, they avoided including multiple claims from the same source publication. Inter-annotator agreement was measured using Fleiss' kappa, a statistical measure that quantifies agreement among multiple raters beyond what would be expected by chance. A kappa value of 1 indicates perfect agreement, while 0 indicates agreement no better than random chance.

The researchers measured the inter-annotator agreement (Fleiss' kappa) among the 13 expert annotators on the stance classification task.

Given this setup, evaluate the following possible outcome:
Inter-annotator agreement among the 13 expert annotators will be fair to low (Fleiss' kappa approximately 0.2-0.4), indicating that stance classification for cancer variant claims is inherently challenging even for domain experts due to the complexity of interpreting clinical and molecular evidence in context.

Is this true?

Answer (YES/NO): NO